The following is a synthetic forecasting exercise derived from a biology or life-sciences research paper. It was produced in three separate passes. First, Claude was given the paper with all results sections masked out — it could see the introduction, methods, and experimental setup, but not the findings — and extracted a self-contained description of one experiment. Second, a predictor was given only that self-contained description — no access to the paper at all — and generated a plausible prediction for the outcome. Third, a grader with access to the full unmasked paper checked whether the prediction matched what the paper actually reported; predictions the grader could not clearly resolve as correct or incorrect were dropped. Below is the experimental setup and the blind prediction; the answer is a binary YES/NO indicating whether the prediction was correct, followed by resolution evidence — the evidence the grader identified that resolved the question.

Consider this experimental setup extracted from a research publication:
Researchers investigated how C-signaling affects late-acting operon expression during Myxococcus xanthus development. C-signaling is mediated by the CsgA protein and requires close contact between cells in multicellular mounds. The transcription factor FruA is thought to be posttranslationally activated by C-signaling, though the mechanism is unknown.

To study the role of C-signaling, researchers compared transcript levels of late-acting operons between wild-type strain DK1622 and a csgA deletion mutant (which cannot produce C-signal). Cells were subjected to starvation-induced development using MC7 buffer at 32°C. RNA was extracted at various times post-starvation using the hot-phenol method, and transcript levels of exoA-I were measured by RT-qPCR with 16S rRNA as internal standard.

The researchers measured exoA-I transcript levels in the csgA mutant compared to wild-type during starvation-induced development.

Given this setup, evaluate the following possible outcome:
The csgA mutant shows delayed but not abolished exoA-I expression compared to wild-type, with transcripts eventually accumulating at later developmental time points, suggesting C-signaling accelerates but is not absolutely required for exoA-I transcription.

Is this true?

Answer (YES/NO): NO